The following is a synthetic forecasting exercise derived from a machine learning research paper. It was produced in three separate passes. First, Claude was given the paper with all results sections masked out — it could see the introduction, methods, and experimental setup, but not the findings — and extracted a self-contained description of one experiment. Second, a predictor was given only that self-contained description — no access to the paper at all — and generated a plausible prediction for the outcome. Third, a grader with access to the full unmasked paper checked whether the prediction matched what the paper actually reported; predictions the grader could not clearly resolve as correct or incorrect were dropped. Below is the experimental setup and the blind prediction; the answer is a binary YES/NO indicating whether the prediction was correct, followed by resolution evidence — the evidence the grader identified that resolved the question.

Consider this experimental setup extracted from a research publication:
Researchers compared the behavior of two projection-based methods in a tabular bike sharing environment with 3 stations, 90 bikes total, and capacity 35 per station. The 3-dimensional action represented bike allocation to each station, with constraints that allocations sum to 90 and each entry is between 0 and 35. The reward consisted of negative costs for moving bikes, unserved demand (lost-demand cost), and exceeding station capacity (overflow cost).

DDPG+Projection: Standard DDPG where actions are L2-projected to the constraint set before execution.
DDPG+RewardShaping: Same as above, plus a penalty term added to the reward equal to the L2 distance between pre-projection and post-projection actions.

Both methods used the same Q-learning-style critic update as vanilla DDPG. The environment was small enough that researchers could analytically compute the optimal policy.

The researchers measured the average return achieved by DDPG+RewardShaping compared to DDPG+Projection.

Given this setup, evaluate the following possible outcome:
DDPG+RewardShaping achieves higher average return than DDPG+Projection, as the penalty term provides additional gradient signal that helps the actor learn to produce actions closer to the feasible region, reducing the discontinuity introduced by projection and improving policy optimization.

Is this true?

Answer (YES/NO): NO